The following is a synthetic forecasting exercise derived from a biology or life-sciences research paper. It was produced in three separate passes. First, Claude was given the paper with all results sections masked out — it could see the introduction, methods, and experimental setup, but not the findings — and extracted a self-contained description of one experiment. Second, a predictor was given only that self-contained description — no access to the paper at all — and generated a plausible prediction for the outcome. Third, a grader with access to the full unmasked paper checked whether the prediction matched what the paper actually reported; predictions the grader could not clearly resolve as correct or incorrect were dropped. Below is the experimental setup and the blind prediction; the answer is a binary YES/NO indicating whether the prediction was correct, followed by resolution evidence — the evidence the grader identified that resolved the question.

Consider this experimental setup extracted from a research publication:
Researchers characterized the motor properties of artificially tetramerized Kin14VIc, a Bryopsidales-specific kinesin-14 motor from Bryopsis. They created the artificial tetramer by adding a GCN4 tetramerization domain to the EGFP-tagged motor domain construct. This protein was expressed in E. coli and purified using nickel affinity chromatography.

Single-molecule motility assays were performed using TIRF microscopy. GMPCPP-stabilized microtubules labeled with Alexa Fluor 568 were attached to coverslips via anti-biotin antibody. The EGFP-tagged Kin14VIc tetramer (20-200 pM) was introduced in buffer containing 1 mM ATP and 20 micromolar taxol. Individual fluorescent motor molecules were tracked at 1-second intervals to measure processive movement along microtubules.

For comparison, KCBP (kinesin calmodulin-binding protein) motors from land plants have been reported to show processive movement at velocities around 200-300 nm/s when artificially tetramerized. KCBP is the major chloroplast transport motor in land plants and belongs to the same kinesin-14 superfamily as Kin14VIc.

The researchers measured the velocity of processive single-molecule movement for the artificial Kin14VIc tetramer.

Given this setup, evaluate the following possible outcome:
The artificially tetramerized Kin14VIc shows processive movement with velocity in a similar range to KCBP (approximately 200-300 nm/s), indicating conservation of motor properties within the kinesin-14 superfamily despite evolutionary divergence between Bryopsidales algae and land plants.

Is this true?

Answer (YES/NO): YES